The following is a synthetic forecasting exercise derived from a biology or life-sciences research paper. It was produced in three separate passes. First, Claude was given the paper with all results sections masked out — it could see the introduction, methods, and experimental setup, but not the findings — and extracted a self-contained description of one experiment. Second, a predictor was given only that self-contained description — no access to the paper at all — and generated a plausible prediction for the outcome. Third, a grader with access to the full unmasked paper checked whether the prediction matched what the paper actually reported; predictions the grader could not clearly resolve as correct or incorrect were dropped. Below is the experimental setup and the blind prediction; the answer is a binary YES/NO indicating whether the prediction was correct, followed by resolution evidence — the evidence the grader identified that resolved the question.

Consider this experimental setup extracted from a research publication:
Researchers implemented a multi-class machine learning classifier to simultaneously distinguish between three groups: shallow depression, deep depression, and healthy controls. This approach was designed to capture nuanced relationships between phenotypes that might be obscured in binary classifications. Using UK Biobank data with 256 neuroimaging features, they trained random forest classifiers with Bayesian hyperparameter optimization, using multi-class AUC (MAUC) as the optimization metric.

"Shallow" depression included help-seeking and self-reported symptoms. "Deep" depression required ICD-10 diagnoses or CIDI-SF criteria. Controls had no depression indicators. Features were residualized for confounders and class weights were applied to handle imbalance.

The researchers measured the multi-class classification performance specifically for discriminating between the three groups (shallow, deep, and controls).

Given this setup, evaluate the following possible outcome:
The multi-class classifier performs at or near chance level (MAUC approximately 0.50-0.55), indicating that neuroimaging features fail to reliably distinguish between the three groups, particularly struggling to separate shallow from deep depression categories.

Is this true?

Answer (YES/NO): NO